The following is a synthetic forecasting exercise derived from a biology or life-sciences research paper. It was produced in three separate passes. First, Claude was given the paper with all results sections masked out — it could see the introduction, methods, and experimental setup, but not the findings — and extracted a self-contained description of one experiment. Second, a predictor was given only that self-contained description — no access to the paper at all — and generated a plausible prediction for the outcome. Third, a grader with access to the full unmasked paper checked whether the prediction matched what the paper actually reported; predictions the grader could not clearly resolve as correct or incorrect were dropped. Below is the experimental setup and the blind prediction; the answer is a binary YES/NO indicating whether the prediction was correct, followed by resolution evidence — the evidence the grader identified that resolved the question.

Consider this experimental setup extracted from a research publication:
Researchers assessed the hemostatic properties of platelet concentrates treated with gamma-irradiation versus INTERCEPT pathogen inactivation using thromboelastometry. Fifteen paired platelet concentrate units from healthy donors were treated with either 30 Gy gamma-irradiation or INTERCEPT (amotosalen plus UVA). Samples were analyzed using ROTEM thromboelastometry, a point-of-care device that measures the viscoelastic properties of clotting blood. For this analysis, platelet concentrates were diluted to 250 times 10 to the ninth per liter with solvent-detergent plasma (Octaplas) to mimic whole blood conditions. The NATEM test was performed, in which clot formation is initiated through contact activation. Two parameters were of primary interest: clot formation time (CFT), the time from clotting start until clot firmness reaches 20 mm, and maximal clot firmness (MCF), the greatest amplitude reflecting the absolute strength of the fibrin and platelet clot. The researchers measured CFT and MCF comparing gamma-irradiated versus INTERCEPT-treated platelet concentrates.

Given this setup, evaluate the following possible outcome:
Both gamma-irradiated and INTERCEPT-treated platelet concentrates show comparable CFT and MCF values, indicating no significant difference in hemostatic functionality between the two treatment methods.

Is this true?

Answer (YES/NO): YES